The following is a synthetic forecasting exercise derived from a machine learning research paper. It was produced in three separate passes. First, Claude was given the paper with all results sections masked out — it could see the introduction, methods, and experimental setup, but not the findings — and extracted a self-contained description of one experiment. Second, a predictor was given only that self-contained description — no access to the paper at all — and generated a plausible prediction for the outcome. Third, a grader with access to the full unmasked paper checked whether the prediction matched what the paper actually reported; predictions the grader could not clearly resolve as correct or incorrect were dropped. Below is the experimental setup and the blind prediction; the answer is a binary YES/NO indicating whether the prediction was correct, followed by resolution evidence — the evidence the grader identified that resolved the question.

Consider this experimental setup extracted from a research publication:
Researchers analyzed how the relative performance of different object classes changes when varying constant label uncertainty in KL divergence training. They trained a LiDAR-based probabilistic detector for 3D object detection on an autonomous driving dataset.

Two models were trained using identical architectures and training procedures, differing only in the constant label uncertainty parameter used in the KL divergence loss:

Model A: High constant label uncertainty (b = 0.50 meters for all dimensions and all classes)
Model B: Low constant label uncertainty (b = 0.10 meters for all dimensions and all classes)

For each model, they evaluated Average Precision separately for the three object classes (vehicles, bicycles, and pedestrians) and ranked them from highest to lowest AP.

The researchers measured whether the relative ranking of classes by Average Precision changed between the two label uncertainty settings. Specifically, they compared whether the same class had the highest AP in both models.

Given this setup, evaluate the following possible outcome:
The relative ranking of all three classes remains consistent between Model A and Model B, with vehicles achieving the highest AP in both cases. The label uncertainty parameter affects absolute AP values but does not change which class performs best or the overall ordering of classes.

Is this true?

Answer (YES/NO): NO